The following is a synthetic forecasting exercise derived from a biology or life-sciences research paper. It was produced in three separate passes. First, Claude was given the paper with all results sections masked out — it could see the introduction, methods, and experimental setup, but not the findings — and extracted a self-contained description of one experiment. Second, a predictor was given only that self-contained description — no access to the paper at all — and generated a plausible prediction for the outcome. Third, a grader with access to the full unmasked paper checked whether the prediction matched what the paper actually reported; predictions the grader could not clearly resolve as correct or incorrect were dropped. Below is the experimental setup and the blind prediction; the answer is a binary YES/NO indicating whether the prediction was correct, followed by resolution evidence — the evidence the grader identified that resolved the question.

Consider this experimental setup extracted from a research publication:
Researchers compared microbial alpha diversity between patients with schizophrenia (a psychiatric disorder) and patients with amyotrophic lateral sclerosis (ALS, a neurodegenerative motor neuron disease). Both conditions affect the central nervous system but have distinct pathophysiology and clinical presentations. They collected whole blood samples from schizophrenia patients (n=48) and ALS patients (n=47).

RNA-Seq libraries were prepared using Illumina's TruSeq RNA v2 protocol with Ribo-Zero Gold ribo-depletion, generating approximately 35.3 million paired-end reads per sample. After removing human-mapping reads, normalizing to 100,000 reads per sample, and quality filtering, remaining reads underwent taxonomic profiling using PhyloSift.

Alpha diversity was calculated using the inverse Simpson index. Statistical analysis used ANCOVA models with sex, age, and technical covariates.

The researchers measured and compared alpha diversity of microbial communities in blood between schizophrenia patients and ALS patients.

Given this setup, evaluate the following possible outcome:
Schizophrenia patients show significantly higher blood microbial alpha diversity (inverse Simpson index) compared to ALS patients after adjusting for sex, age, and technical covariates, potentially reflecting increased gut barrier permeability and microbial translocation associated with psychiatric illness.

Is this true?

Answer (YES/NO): YES